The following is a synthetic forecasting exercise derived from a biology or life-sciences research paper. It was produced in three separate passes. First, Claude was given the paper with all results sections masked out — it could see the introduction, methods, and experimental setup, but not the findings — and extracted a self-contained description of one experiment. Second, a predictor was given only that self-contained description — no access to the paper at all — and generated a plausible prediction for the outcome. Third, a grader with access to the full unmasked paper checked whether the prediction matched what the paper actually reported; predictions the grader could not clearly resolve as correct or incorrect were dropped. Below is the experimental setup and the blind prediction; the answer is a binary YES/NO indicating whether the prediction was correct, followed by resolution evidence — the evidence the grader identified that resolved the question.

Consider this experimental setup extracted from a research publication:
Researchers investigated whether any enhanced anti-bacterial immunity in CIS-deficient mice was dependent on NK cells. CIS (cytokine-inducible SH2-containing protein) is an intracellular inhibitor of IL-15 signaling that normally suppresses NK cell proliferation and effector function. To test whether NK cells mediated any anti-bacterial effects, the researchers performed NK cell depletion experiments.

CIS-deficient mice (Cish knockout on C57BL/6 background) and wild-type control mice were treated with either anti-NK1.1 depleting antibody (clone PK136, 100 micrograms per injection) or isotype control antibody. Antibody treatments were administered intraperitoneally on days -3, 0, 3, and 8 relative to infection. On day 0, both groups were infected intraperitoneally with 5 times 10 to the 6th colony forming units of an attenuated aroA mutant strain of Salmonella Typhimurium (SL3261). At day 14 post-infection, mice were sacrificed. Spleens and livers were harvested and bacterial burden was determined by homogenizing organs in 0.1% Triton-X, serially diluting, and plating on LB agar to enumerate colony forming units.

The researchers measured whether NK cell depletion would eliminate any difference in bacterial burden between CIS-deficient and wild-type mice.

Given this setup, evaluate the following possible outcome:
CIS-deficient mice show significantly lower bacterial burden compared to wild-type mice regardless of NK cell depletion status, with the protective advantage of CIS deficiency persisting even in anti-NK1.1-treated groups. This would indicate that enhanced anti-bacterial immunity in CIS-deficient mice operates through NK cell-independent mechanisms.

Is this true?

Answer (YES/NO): NO